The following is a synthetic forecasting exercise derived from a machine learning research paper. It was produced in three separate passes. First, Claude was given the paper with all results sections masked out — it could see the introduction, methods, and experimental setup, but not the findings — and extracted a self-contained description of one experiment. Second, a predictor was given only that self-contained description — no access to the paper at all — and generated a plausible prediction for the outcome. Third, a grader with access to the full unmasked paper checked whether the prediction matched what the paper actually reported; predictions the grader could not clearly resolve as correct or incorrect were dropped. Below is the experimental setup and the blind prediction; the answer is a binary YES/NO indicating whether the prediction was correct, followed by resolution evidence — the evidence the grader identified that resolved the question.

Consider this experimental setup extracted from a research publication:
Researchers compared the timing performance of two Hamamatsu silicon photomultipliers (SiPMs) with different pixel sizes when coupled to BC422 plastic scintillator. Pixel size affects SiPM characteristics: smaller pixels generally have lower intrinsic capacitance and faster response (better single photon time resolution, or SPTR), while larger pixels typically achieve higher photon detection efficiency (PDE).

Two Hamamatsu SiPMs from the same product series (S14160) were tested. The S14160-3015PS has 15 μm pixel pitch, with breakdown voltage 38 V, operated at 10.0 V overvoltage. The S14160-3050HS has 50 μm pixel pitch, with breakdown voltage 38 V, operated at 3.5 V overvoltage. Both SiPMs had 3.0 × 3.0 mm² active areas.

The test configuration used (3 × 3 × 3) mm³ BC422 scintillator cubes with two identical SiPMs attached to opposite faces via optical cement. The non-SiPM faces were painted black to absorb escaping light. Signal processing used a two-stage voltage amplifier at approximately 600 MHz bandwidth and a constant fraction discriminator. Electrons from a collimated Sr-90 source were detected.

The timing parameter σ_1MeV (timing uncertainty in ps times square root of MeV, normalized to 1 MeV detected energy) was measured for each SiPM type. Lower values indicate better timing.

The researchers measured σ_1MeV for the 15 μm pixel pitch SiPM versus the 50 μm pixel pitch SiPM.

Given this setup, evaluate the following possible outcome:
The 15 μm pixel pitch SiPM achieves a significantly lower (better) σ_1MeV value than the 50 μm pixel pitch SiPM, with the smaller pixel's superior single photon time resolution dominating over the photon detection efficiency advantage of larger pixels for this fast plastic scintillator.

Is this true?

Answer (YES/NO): NO